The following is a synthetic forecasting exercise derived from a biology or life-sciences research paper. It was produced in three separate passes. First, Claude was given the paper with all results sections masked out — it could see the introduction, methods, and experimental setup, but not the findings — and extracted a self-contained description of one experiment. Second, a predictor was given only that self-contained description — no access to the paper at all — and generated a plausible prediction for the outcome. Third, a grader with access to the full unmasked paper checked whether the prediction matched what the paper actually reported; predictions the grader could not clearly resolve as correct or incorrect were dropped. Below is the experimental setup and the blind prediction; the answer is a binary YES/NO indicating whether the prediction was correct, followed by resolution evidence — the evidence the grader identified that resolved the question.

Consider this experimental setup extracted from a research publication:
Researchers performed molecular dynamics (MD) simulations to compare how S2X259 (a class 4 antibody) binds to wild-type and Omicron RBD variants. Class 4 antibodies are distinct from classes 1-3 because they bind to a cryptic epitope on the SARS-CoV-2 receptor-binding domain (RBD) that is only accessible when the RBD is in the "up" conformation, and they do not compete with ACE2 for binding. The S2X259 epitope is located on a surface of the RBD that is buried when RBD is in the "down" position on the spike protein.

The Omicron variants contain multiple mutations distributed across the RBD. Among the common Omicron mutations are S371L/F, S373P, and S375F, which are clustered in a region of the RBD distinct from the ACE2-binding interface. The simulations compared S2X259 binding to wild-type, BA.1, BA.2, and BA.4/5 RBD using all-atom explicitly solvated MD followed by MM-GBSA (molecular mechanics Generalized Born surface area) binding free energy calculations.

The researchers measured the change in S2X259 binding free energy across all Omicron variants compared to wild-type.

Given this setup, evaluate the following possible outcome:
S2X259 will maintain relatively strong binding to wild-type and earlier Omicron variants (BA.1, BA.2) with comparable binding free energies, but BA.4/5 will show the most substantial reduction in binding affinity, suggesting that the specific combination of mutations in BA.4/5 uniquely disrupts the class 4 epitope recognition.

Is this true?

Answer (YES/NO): NO